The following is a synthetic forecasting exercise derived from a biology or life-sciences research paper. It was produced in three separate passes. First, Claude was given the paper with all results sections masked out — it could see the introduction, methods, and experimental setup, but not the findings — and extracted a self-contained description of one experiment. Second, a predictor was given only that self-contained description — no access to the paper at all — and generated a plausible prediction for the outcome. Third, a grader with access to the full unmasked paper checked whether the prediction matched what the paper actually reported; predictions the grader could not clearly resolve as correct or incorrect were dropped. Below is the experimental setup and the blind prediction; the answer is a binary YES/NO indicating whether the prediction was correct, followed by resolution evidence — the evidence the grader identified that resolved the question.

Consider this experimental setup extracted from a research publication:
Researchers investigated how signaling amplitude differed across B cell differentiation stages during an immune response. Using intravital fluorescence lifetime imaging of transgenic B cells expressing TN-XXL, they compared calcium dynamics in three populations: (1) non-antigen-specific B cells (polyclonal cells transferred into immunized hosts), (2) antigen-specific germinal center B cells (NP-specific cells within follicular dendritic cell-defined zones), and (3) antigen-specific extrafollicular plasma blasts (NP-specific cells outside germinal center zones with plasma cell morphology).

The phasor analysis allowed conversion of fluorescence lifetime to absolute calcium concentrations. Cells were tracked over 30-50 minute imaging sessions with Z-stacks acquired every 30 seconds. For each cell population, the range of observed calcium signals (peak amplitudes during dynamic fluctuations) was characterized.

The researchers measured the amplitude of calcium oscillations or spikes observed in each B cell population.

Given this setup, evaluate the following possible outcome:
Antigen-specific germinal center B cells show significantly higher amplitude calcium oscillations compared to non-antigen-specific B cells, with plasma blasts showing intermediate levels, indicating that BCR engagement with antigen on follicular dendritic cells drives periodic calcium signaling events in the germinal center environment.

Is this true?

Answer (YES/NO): NO